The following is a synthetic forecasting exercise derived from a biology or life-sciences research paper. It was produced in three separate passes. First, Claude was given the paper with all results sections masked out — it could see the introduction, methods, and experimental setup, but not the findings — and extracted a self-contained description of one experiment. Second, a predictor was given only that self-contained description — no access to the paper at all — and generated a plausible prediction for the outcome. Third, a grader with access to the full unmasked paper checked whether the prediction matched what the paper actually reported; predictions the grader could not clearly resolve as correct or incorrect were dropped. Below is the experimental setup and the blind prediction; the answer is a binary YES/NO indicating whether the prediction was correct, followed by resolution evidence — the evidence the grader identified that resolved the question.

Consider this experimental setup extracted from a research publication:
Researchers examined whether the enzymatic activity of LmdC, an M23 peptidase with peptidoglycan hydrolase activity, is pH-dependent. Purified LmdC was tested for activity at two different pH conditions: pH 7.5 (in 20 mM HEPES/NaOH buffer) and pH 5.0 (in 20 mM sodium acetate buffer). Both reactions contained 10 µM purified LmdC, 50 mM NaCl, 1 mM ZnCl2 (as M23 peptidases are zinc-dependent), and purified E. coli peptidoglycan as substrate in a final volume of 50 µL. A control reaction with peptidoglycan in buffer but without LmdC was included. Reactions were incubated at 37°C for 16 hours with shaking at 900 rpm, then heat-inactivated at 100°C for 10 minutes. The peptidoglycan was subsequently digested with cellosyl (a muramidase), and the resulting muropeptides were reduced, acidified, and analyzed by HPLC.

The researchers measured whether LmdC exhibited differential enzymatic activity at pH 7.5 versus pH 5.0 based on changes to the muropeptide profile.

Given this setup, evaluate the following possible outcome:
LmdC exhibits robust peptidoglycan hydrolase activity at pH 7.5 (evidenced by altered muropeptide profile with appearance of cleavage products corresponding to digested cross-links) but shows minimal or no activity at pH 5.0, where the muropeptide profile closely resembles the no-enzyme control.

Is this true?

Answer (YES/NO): NO